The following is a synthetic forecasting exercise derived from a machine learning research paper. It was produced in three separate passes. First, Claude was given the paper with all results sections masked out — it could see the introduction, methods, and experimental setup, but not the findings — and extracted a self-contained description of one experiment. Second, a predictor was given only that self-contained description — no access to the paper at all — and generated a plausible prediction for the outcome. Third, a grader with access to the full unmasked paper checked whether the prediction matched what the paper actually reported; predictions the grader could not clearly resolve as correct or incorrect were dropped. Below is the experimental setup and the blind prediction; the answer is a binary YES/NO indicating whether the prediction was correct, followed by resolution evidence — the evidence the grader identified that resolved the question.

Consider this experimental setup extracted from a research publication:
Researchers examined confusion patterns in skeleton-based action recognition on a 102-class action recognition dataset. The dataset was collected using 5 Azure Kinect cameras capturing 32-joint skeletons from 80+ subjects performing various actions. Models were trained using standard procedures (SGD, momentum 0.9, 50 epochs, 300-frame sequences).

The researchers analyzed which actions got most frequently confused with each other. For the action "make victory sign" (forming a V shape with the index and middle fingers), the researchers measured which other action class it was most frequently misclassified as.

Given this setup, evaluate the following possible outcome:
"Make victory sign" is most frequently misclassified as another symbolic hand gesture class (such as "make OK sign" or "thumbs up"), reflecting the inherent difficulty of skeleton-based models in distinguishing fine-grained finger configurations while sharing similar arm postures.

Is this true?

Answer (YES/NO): YES